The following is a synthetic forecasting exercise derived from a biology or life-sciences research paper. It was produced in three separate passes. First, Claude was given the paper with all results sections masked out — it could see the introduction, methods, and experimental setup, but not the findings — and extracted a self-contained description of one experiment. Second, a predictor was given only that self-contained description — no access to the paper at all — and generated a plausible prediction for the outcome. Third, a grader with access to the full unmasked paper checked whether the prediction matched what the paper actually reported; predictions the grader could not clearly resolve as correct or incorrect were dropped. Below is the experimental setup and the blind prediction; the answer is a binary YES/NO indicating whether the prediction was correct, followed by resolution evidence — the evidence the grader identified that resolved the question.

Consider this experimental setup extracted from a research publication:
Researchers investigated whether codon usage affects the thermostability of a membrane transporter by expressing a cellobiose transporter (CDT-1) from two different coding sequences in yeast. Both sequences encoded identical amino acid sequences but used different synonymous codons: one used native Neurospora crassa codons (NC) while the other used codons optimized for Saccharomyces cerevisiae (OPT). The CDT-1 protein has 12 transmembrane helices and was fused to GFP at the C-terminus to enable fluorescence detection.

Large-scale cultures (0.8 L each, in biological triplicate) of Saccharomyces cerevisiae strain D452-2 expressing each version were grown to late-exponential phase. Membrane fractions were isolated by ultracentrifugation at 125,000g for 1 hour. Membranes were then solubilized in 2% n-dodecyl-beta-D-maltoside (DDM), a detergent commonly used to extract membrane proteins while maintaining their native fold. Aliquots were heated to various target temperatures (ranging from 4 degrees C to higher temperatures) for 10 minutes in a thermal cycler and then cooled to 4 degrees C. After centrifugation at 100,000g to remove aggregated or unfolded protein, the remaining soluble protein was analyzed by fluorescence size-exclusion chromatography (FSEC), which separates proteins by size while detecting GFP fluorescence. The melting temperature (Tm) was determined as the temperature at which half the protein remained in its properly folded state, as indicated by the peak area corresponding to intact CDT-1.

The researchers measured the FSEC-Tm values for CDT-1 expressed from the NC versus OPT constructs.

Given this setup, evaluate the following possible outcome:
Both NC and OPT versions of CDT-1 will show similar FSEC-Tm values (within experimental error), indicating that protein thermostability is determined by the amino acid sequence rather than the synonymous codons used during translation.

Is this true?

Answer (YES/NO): YES